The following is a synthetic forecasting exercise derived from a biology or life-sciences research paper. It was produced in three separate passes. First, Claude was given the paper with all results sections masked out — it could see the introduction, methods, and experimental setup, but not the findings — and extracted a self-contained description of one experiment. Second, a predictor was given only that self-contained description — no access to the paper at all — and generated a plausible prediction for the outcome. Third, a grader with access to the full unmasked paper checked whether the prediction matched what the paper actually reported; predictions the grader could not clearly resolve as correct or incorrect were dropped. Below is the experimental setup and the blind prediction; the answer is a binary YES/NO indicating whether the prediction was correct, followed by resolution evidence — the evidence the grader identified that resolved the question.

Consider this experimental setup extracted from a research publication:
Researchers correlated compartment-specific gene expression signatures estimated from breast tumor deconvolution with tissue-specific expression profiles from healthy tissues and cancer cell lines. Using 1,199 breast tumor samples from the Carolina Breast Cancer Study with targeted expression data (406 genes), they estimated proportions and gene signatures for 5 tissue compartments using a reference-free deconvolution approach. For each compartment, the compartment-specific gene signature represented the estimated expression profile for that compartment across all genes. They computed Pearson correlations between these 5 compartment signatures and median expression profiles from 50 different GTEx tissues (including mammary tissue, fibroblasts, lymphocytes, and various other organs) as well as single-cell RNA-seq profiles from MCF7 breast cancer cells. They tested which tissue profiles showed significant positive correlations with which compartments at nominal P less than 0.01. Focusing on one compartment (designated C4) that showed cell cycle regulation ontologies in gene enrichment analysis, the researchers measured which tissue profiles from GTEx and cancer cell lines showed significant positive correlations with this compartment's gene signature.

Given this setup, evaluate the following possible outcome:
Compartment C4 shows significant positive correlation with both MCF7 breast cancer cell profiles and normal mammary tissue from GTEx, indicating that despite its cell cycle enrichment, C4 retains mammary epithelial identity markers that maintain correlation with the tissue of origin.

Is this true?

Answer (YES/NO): NO